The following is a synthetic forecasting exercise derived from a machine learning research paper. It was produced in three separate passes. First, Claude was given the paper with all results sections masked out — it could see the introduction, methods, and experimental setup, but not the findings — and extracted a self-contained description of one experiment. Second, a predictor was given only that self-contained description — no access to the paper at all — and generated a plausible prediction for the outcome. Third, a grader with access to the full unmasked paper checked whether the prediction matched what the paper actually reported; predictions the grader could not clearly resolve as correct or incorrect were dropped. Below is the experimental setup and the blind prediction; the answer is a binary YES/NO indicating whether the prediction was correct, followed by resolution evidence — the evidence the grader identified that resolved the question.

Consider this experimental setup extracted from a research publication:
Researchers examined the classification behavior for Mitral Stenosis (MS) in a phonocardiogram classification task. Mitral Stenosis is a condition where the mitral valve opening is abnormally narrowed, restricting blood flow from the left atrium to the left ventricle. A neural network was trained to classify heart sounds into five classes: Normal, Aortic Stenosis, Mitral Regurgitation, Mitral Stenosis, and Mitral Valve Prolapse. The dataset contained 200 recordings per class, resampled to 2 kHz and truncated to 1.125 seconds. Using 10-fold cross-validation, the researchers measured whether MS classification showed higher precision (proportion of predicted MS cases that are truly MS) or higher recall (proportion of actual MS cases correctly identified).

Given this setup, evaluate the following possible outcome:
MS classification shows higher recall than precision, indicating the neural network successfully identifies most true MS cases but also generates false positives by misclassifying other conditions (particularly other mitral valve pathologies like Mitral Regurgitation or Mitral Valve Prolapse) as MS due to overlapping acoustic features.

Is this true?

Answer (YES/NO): NO